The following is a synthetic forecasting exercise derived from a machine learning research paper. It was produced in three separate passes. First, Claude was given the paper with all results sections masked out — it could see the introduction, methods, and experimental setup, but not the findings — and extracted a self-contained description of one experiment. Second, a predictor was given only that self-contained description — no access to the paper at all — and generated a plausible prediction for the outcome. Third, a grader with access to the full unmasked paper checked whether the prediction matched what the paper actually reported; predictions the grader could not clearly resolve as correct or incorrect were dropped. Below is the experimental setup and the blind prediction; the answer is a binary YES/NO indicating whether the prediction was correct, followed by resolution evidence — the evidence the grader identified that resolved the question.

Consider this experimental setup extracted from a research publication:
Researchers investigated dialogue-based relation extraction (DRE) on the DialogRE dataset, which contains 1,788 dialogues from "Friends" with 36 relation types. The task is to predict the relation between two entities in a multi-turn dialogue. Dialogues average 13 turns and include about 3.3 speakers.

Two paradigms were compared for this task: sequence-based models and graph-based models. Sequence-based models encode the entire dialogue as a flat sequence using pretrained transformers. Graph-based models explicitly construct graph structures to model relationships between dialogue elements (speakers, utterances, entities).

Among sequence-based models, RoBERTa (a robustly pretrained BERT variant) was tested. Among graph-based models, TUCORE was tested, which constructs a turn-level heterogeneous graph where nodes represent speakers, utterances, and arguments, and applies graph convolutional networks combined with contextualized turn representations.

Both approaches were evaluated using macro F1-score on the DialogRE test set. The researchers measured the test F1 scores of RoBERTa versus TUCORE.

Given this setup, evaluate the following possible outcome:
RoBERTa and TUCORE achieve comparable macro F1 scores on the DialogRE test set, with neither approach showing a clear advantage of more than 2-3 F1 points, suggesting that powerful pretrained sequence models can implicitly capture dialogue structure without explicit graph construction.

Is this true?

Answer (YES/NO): NO